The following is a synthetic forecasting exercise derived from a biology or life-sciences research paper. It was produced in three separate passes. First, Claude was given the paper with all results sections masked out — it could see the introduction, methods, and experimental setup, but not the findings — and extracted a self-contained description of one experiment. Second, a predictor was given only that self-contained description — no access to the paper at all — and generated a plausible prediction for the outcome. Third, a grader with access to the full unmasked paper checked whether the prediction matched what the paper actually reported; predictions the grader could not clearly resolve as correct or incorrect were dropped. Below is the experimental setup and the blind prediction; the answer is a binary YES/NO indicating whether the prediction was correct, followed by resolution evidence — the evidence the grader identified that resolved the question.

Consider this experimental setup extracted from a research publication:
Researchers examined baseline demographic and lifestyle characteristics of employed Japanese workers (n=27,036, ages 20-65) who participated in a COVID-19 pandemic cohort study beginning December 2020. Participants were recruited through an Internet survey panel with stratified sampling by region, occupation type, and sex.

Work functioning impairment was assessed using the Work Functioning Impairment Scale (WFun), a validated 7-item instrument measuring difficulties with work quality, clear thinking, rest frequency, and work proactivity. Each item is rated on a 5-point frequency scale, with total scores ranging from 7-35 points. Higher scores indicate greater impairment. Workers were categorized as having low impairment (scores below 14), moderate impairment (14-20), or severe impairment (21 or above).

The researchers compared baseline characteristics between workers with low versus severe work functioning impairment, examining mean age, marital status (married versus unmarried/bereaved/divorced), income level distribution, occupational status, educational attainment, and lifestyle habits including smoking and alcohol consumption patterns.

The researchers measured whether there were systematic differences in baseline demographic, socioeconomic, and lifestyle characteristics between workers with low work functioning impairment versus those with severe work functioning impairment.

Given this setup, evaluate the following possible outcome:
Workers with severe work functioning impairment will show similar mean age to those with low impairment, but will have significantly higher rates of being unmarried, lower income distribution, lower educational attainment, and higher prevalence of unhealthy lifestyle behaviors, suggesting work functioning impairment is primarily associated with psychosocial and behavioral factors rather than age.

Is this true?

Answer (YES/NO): NO